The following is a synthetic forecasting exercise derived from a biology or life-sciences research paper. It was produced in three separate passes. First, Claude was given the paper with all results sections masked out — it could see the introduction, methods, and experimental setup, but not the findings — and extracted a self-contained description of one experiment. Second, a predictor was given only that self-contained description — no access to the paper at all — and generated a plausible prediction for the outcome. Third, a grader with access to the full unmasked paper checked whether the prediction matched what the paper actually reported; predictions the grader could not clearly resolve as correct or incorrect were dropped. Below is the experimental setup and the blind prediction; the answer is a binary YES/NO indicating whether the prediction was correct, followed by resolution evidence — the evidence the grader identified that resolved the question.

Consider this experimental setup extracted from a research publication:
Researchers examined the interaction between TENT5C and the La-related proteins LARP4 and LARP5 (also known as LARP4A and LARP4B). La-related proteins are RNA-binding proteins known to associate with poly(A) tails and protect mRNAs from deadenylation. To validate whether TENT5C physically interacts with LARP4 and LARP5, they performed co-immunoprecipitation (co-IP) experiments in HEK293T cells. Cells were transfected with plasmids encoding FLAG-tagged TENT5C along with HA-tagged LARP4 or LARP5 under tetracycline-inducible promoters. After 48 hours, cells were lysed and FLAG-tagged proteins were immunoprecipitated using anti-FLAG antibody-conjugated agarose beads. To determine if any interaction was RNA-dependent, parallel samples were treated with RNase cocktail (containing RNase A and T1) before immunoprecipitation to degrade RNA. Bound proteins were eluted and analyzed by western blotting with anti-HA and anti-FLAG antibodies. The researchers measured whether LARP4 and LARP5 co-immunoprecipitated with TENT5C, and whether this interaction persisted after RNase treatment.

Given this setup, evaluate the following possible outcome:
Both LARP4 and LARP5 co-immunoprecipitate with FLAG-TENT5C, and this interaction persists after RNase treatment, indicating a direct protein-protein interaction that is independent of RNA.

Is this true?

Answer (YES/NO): NO